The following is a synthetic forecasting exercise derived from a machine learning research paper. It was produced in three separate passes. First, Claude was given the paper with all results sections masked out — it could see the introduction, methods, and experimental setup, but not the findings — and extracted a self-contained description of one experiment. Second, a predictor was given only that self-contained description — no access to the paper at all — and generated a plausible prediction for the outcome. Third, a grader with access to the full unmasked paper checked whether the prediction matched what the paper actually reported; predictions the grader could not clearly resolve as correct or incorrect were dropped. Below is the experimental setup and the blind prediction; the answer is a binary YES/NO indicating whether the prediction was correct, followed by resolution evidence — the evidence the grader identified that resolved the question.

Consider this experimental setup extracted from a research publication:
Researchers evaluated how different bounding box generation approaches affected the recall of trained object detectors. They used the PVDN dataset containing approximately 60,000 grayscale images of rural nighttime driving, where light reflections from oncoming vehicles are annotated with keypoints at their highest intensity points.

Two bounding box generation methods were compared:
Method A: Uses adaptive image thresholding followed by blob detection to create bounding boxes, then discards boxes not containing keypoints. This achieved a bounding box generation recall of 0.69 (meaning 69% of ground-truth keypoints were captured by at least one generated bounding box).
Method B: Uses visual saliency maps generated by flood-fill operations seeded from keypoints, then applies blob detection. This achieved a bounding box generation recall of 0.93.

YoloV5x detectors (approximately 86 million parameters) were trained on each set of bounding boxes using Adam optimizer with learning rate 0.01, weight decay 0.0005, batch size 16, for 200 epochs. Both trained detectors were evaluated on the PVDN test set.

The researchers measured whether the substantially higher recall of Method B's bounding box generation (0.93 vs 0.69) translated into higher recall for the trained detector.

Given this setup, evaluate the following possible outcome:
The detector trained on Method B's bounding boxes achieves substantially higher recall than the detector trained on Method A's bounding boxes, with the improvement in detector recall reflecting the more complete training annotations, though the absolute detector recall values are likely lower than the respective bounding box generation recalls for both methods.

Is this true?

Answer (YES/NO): NO